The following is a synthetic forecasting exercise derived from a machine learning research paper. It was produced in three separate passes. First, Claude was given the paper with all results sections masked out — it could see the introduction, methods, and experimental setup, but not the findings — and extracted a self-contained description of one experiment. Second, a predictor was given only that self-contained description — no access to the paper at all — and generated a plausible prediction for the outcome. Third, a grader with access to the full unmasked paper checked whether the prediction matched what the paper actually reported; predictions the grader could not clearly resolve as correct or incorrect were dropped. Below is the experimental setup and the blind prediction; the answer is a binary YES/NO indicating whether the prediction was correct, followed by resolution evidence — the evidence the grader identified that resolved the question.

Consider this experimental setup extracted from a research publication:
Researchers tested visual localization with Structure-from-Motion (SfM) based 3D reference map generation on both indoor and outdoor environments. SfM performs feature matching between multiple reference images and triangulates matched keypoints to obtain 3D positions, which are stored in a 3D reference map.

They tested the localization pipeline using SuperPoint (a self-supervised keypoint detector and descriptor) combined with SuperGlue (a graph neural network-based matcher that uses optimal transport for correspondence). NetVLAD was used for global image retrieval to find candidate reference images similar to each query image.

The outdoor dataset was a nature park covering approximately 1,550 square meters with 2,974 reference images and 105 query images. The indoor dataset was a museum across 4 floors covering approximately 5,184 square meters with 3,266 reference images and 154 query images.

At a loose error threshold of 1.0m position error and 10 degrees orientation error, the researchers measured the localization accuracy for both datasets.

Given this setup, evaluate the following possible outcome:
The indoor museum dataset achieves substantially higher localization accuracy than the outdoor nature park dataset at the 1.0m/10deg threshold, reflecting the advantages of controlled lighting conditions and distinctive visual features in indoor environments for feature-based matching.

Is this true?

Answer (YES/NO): NO